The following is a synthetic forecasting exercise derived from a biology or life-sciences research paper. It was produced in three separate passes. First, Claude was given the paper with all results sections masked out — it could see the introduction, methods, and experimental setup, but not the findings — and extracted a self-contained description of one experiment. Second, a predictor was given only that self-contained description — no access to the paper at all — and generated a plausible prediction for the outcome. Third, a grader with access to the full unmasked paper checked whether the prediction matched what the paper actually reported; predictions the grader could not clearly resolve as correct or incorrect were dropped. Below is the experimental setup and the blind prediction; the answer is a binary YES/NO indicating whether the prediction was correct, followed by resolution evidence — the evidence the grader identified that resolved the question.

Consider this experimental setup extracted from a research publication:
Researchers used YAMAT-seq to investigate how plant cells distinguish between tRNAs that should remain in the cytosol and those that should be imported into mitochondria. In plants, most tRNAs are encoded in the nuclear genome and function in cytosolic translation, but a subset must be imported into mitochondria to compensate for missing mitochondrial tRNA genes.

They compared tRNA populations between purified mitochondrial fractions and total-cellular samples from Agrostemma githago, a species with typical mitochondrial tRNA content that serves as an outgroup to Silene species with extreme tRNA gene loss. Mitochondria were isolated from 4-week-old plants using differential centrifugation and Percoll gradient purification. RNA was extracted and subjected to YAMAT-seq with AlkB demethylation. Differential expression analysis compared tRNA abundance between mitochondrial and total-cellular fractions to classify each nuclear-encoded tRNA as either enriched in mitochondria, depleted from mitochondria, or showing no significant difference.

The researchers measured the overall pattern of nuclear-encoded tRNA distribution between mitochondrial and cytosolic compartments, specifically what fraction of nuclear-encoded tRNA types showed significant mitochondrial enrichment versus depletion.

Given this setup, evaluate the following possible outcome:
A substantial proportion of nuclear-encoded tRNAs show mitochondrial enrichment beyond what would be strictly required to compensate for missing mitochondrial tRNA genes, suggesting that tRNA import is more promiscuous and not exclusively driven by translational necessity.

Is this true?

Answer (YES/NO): NO